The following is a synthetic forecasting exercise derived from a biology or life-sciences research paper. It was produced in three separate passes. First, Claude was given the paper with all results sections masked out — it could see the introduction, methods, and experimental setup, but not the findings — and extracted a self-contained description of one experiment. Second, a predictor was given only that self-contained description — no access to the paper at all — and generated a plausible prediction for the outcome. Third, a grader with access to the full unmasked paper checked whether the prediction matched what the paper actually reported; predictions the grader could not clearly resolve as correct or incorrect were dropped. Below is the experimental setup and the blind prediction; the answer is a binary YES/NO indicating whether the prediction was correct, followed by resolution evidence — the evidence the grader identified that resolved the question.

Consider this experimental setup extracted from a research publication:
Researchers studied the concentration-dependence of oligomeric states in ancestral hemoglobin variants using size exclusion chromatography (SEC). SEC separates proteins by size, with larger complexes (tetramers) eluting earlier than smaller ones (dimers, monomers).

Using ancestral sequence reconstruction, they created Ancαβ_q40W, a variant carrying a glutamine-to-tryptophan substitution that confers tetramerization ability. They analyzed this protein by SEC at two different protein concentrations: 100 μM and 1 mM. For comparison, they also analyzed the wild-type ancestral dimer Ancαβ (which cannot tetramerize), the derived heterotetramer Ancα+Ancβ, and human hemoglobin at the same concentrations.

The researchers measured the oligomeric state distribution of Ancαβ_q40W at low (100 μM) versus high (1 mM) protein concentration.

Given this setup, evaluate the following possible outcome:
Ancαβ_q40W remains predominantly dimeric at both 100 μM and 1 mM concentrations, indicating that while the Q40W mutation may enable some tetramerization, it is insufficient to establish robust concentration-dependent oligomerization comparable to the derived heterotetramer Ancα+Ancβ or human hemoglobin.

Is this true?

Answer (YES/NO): NO